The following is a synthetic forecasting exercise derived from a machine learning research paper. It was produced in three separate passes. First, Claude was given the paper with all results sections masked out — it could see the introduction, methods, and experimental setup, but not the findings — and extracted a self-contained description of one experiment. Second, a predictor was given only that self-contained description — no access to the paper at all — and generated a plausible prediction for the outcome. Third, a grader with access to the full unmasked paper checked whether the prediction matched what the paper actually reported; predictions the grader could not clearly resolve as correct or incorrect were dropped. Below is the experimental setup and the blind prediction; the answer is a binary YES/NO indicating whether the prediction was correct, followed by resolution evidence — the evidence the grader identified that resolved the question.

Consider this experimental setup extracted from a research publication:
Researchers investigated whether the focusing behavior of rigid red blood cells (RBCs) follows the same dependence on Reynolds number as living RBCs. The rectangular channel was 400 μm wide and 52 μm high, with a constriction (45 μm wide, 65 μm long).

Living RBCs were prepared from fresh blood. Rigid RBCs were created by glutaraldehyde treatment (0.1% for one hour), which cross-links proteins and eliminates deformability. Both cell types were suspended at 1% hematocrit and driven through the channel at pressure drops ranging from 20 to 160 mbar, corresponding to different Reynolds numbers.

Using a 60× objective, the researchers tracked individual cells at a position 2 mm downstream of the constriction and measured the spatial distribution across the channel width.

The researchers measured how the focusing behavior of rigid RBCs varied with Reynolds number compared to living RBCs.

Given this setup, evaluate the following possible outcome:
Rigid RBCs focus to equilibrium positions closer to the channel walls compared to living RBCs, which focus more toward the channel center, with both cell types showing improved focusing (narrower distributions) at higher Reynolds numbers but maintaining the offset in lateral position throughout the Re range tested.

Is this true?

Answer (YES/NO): NO